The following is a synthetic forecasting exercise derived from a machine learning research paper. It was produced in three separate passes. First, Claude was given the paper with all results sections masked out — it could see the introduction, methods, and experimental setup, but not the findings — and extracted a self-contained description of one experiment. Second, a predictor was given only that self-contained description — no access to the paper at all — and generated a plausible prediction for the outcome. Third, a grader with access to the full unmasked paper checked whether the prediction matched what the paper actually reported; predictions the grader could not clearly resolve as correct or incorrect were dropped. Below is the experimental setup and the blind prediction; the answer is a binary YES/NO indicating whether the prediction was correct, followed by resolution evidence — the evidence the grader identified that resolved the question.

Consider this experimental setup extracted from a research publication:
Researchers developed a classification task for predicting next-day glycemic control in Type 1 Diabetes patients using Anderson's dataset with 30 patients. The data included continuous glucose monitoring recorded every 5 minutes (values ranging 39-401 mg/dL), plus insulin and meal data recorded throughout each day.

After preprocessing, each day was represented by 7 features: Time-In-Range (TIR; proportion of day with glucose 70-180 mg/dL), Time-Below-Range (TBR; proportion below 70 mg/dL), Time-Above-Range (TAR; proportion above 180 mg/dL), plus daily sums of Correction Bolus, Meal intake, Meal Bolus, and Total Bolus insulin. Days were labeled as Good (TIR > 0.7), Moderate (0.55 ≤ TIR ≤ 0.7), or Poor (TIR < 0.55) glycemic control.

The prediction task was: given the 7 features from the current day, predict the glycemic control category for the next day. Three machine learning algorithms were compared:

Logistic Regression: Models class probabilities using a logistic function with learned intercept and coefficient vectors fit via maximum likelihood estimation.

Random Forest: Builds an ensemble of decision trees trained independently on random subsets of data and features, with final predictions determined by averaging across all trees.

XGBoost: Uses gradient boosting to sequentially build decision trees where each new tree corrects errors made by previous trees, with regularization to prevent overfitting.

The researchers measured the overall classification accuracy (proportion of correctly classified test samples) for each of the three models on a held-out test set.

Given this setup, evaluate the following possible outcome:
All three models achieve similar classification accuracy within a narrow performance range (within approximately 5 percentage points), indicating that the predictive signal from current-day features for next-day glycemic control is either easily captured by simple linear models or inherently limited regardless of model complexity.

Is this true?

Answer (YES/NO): YES